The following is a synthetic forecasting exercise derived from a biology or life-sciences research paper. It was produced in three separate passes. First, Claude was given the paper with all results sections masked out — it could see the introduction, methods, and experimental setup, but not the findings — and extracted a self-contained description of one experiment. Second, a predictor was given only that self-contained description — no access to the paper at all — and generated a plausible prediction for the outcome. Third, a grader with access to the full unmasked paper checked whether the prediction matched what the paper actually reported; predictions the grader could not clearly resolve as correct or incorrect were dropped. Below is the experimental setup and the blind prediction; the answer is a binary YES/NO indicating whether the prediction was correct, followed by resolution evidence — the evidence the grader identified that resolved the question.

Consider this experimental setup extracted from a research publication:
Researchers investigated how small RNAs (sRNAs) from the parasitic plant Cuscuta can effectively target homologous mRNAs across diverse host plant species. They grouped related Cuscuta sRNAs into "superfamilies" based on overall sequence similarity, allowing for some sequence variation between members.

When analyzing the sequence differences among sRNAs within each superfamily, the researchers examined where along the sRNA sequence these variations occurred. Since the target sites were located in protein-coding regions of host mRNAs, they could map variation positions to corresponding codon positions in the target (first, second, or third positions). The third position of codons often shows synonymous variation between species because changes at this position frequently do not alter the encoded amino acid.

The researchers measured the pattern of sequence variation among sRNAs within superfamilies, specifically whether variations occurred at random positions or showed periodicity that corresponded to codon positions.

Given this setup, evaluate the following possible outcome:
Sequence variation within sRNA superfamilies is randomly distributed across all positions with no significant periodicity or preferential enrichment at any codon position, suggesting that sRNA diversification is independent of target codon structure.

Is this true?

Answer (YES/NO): NO